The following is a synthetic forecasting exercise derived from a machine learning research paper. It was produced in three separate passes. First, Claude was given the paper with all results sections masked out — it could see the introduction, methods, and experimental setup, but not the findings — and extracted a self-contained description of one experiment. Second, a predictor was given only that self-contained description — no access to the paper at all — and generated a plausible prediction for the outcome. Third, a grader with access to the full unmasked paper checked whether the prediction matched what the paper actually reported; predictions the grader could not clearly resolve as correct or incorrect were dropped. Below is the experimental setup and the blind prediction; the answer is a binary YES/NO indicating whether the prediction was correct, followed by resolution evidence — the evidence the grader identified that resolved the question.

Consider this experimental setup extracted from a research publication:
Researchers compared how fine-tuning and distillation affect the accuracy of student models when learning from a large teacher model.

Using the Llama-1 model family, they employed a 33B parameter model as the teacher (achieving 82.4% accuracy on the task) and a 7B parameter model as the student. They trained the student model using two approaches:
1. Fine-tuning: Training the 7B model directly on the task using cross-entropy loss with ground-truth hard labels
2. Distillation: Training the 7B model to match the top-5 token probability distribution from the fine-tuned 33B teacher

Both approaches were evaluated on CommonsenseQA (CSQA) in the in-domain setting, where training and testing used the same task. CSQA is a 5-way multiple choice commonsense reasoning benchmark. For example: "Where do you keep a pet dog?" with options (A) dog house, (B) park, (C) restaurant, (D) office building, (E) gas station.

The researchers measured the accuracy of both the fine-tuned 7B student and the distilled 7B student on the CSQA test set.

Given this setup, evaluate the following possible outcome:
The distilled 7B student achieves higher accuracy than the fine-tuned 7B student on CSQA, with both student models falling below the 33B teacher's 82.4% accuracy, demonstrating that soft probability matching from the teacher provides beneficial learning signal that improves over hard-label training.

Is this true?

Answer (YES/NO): NO